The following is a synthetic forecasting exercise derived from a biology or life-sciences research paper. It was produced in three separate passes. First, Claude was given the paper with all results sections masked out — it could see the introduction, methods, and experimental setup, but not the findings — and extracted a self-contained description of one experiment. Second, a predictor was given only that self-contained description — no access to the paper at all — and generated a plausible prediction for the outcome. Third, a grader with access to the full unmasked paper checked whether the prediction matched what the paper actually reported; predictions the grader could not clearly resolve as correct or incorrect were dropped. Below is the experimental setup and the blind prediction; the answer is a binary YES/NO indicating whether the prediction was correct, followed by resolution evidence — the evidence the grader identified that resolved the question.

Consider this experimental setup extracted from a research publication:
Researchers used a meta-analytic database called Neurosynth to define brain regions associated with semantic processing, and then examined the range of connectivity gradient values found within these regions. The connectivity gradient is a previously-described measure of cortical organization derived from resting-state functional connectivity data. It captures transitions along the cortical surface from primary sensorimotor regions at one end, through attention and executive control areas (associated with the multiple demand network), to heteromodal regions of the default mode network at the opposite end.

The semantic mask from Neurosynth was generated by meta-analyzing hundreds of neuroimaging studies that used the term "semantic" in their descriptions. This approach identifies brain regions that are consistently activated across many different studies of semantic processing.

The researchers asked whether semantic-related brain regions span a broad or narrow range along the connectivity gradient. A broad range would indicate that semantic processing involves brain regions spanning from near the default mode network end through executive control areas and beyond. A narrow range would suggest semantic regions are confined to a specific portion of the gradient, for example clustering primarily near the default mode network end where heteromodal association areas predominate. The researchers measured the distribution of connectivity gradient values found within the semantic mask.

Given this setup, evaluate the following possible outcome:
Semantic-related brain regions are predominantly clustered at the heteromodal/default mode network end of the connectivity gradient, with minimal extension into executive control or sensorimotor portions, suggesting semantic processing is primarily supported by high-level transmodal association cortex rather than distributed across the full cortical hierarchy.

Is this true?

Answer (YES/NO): NO